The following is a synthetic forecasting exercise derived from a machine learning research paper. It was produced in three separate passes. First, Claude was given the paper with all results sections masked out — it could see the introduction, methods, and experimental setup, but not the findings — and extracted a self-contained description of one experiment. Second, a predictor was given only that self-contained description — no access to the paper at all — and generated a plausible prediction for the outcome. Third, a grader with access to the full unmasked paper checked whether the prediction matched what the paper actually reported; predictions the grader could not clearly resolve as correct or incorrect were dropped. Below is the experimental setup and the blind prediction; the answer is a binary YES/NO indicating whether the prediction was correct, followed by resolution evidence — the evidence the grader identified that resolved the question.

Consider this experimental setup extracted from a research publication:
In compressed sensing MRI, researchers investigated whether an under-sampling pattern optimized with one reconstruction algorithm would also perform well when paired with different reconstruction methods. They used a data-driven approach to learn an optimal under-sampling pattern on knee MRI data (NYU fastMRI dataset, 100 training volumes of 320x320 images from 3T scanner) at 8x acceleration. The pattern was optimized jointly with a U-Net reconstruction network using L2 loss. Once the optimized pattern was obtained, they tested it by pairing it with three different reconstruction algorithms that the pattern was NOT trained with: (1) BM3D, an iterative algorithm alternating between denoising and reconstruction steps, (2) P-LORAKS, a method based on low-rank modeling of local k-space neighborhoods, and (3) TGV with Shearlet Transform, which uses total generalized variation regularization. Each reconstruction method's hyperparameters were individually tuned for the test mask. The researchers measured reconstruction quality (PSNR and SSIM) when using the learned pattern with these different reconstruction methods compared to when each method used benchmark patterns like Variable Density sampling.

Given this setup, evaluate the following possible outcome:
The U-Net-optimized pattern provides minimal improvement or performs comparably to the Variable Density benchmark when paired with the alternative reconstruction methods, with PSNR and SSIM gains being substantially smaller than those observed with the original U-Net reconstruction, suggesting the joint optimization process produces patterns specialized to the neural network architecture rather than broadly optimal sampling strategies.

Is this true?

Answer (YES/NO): NO